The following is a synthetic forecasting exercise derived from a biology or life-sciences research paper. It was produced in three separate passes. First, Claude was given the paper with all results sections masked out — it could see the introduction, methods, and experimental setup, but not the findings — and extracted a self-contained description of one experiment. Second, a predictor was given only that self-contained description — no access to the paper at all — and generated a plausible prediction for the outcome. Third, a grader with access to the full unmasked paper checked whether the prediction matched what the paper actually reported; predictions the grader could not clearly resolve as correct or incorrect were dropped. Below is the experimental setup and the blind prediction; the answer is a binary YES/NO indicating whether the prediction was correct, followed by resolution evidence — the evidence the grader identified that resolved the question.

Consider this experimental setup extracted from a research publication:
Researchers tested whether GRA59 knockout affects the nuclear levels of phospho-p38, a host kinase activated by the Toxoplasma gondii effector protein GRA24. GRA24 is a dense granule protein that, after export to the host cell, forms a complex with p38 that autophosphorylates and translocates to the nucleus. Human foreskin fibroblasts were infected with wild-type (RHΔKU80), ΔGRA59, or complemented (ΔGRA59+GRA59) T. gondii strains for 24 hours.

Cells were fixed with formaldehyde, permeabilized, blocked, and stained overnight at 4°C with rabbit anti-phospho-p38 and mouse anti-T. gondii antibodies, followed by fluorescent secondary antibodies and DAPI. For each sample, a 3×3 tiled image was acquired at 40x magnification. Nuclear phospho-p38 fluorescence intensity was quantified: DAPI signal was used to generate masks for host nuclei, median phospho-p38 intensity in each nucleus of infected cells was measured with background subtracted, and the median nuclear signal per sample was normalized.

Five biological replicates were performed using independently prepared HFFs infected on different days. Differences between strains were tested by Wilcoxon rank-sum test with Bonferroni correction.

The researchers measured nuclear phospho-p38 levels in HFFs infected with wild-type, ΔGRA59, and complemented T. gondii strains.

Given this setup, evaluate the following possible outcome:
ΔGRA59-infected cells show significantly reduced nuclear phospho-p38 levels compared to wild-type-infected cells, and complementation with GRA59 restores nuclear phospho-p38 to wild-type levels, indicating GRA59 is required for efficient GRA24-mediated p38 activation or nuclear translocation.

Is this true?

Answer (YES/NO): YES